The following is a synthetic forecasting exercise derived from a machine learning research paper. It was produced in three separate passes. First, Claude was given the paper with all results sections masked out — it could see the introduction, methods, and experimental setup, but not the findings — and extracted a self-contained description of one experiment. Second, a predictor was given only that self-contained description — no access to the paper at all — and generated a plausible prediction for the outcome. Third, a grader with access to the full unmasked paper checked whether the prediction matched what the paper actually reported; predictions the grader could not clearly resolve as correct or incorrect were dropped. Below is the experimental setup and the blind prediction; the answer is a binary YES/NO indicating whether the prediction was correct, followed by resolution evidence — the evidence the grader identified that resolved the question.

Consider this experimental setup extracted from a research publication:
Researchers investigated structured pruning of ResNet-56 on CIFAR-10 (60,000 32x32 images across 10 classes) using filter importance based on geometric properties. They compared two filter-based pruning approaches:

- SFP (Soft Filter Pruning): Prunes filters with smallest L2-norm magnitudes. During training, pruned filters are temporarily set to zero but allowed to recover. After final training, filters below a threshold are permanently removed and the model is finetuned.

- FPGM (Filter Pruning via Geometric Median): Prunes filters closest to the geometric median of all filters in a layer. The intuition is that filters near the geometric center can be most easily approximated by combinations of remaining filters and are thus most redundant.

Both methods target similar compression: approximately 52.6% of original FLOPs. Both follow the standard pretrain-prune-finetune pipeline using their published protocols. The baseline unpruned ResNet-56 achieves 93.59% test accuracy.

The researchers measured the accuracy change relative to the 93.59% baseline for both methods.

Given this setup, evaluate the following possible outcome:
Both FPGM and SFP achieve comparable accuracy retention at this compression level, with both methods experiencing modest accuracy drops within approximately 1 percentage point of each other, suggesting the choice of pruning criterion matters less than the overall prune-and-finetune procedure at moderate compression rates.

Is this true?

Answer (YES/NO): NO